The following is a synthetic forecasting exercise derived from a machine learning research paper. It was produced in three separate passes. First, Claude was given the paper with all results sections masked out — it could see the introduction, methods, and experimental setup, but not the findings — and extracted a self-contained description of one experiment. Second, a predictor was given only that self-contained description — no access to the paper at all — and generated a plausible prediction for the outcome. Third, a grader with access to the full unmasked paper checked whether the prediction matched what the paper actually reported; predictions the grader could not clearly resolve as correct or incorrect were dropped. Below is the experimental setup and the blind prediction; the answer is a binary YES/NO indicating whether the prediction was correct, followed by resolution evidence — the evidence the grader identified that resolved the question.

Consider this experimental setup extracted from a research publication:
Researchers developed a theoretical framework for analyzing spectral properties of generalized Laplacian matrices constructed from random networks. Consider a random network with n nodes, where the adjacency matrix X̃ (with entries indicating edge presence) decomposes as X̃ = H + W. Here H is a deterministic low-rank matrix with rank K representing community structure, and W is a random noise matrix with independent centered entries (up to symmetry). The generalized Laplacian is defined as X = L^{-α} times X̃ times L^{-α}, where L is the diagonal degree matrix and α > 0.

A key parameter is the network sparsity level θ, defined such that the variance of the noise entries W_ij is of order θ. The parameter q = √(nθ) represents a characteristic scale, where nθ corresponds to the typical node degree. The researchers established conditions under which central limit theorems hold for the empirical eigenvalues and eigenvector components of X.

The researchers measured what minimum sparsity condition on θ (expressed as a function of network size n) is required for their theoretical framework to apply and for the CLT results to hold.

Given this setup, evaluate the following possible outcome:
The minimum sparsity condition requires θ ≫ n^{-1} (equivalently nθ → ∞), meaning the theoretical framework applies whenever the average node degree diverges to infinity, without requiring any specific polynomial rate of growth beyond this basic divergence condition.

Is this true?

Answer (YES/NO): NO